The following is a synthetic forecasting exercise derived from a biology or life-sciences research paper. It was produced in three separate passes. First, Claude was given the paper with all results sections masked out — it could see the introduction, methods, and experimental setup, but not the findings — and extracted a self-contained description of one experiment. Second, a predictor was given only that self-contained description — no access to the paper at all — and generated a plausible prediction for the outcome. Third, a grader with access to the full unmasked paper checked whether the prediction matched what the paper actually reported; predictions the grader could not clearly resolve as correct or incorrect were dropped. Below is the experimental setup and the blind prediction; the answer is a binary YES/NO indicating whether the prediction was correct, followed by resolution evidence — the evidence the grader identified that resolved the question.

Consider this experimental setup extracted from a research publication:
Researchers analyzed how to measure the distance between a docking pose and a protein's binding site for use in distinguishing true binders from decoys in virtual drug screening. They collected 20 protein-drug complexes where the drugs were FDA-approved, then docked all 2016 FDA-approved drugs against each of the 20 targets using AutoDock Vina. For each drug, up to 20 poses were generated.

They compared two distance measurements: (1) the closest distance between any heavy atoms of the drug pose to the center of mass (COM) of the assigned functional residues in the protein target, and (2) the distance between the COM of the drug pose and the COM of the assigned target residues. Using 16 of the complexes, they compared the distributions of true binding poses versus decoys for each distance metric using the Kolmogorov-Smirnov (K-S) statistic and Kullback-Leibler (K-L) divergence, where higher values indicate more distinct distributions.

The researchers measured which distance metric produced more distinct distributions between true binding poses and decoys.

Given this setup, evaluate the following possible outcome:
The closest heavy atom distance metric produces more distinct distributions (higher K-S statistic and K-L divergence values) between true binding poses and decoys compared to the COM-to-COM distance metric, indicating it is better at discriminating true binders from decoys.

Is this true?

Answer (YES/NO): NO